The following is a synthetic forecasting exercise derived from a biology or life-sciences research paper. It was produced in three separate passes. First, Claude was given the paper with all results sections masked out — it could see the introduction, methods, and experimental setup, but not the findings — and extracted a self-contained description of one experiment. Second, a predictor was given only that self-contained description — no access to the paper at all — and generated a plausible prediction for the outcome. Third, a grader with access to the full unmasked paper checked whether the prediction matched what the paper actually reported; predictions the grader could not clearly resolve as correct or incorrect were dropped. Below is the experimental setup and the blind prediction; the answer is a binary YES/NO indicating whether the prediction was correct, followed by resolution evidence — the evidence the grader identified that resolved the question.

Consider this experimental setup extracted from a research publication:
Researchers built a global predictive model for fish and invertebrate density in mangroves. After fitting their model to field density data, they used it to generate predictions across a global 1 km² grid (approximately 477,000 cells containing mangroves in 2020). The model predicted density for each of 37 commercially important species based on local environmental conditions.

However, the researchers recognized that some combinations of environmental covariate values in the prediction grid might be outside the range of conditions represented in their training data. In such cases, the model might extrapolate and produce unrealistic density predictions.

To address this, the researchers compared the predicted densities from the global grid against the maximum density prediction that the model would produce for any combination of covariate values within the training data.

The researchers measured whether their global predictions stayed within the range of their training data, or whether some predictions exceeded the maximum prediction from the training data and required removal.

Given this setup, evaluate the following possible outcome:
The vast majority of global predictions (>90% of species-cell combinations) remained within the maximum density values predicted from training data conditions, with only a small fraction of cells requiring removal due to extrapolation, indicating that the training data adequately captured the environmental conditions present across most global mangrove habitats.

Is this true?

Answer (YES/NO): YES